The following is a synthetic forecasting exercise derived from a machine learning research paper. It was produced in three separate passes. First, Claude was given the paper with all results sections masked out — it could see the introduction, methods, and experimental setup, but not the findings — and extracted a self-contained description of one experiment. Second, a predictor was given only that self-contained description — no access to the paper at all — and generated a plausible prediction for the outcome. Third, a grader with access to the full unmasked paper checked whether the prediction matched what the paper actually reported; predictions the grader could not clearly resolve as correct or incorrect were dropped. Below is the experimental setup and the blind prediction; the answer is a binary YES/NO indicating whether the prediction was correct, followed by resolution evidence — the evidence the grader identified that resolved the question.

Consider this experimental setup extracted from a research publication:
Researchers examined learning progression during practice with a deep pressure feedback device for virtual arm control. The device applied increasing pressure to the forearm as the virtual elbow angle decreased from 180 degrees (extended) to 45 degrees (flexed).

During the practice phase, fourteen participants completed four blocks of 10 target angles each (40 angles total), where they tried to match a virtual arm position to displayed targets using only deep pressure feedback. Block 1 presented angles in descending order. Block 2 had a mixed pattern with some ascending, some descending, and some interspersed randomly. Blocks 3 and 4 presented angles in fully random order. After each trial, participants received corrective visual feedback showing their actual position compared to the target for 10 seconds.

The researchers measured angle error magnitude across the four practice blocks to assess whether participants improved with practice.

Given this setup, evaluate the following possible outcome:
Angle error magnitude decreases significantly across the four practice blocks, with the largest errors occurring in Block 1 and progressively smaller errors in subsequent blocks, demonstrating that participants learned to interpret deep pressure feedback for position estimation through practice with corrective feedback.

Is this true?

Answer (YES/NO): NO